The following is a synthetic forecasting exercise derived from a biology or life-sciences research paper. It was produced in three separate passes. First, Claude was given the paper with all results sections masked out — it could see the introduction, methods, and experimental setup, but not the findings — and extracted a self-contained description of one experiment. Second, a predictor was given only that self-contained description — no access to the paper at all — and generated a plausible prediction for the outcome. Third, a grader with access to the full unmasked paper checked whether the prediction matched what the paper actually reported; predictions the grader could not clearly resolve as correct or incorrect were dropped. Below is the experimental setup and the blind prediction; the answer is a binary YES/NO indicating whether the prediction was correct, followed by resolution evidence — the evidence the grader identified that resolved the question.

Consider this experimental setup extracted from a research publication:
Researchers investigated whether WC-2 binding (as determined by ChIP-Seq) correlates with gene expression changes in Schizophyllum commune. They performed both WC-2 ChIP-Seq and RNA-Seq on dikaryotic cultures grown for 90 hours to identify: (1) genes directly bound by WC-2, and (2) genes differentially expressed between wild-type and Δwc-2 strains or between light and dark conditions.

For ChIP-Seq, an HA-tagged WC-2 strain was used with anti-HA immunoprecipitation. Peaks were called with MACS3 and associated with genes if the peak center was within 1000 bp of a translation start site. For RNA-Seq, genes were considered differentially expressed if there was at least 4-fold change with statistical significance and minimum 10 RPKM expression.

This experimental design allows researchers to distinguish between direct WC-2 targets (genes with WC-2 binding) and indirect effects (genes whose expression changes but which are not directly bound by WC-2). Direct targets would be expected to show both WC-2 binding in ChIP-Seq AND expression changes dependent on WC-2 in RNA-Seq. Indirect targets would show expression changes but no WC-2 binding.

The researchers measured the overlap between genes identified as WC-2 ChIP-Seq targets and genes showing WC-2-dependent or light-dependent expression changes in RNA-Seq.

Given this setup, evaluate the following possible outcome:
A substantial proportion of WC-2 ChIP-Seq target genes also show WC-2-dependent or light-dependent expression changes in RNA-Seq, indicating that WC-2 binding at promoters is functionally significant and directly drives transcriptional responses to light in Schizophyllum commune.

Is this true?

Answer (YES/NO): NO